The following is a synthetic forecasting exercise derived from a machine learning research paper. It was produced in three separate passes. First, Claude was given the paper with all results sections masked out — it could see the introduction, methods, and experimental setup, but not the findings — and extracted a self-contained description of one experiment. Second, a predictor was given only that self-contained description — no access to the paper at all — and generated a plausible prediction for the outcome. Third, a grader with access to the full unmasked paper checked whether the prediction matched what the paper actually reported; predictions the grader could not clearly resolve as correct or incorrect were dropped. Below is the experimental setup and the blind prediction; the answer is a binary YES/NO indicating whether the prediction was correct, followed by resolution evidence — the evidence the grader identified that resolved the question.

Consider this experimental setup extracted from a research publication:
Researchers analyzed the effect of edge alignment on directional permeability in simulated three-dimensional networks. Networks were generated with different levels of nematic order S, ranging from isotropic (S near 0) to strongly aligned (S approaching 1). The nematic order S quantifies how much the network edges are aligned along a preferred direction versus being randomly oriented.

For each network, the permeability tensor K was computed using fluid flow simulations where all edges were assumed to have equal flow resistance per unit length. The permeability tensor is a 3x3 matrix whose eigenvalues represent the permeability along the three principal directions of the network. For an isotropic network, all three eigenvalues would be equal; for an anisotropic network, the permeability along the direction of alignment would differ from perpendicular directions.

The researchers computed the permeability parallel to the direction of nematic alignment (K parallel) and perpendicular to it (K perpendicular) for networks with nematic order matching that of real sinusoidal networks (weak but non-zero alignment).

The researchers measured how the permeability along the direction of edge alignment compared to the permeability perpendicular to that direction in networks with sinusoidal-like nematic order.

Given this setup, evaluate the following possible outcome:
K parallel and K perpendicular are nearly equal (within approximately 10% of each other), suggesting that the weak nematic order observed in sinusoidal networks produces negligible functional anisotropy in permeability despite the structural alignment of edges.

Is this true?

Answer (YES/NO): NO